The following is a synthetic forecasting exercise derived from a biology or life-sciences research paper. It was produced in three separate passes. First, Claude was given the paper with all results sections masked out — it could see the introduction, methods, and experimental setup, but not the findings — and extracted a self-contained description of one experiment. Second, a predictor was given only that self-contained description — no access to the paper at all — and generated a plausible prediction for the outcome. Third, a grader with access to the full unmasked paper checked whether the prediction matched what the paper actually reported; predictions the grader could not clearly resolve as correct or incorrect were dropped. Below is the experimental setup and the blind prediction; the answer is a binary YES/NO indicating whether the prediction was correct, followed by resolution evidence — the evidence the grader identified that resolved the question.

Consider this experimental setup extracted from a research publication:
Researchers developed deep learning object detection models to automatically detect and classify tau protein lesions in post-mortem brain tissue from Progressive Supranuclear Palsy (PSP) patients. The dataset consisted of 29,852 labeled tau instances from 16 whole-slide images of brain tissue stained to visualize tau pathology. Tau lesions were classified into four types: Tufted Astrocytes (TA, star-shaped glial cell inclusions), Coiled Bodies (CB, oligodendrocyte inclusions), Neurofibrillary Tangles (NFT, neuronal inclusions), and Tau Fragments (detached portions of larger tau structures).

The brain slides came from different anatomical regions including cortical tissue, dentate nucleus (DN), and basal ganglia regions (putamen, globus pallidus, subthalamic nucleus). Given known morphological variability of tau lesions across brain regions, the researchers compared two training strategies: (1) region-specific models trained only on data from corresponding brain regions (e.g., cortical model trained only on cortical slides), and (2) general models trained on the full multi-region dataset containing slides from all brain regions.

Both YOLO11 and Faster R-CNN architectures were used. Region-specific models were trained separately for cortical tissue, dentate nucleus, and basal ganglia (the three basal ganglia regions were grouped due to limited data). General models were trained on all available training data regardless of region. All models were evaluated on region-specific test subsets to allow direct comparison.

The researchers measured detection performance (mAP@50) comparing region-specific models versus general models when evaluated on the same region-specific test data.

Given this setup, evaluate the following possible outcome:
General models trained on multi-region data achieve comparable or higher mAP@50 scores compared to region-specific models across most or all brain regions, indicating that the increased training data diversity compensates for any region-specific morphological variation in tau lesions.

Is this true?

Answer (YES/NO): YES